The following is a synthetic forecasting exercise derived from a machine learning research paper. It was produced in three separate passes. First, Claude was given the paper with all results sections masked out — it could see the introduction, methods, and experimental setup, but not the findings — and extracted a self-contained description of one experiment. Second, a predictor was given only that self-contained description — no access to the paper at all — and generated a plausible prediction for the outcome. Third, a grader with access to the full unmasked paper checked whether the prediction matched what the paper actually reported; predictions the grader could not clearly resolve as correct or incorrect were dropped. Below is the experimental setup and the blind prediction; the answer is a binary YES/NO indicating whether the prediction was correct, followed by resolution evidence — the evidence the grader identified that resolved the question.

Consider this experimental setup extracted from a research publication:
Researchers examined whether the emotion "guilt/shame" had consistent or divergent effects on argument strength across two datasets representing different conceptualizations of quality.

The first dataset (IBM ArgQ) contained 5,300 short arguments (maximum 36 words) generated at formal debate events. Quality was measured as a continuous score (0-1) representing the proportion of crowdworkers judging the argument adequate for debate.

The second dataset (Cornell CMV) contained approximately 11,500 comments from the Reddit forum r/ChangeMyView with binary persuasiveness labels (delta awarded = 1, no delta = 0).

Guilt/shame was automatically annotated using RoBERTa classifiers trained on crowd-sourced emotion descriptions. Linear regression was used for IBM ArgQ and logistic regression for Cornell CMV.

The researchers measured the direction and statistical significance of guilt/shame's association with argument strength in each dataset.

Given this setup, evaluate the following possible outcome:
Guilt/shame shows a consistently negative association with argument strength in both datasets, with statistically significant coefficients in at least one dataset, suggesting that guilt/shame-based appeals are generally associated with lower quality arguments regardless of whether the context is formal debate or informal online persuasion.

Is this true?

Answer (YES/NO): YES